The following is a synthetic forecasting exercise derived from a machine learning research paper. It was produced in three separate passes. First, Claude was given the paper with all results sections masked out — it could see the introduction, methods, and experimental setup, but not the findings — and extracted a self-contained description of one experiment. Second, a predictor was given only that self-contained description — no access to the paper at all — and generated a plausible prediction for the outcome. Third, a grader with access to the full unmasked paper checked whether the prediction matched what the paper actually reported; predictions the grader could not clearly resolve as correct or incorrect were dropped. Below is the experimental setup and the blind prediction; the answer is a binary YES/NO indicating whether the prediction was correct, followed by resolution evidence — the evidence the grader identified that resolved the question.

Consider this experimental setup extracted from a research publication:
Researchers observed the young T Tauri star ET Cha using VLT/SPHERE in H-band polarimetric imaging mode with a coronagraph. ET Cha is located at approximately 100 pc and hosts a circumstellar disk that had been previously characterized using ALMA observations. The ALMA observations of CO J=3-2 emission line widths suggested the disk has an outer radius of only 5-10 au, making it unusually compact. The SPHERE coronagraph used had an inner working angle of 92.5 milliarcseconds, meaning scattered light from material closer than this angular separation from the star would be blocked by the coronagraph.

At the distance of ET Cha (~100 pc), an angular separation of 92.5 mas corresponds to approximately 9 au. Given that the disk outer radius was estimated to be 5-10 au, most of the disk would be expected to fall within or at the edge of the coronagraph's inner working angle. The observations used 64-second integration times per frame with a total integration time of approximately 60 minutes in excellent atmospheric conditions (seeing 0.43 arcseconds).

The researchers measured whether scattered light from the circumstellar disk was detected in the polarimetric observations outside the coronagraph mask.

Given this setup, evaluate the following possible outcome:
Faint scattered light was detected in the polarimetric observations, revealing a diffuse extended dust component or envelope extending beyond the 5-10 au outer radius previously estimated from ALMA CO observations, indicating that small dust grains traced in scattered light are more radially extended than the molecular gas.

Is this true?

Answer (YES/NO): NO